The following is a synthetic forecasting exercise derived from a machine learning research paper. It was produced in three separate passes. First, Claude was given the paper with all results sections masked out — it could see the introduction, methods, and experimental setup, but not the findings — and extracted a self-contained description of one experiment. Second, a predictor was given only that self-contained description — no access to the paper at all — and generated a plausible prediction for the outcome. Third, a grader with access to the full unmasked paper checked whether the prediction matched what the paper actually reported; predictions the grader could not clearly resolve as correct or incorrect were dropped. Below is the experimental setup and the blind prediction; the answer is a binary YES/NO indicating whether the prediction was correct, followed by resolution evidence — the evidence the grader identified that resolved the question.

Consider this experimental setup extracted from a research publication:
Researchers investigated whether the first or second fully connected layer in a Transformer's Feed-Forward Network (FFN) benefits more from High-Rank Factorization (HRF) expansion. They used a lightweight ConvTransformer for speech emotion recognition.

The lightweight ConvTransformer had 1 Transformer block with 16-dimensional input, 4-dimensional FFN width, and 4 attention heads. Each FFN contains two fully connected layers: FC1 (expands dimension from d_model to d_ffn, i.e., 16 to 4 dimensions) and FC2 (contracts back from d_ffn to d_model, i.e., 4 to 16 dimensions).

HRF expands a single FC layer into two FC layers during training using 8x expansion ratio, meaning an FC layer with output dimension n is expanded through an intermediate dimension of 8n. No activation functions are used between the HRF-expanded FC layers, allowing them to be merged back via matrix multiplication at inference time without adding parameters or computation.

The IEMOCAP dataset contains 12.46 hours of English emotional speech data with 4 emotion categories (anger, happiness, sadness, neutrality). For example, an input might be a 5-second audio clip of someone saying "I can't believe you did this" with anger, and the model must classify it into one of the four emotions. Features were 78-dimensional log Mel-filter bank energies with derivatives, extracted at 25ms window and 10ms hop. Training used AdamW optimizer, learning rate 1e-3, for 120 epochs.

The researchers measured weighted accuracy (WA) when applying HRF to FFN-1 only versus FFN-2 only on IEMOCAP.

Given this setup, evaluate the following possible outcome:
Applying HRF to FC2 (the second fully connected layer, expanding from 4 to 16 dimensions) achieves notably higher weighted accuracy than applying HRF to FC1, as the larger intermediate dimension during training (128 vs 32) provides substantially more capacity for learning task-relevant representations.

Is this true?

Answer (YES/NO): YES